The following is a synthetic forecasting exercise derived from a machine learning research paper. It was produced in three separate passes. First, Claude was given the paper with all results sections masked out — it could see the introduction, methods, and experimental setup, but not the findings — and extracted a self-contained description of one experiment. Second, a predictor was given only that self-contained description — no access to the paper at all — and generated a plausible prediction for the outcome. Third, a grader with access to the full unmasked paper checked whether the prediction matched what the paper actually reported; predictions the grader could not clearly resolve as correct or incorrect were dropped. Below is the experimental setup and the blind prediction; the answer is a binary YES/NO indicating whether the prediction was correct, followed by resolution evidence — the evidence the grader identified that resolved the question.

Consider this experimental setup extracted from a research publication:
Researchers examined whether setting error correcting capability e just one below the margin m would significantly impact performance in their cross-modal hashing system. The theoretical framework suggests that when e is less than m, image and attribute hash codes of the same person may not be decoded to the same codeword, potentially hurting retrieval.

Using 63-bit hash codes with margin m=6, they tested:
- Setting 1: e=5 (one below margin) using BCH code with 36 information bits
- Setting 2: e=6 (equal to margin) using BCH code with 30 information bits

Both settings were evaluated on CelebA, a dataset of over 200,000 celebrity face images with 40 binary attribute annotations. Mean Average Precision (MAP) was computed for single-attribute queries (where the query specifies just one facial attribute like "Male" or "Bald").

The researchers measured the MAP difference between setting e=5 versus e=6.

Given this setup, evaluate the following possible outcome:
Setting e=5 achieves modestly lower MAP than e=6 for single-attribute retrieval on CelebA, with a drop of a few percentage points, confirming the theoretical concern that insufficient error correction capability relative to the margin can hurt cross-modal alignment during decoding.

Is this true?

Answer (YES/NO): NO